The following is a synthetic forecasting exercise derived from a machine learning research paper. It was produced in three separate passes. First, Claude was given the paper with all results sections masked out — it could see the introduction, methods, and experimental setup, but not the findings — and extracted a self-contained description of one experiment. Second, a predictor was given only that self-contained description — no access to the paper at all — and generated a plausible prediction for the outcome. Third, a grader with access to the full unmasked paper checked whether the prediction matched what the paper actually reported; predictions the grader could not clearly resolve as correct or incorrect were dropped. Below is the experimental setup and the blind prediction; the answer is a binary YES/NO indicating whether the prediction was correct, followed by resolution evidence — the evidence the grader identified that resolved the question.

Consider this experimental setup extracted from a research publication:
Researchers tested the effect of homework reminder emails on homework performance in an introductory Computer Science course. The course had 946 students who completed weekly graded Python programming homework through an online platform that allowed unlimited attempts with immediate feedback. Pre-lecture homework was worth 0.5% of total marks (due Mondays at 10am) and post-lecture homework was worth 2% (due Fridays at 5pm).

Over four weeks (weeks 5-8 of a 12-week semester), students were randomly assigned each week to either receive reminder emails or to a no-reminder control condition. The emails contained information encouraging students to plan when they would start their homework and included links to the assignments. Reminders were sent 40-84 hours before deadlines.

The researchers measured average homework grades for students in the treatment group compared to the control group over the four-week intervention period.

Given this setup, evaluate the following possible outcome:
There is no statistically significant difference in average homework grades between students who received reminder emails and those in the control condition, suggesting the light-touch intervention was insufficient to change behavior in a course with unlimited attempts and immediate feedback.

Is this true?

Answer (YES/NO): NO